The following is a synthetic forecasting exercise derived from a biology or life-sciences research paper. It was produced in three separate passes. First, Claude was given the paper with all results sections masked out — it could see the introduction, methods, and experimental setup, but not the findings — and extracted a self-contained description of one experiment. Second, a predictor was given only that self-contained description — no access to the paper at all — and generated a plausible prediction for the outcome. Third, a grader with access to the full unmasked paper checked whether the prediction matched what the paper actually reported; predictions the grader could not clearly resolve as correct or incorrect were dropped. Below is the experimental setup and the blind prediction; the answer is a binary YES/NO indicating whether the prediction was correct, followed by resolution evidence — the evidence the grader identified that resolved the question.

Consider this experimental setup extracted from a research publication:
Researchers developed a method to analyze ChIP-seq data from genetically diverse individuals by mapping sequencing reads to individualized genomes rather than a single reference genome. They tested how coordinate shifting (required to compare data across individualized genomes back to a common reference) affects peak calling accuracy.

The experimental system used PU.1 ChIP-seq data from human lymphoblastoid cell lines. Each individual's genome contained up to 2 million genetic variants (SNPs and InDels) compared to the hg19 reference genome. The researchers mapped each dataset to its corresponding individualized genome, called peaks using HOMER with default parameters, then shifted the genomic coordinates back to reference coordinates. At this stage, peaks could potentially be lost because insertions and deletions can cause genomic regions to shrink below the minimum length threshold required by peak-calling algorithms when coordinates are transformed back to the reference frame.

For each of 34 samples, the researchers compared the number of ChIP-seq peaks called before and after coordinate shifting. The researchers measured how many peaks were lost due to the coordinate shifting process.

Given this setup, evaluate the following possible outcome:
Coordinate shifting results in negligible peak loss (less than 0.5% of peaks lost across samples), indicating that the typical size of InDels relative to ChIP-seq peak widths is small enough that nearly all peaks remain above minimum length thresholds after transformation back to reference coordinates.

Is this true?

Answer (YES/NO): YES